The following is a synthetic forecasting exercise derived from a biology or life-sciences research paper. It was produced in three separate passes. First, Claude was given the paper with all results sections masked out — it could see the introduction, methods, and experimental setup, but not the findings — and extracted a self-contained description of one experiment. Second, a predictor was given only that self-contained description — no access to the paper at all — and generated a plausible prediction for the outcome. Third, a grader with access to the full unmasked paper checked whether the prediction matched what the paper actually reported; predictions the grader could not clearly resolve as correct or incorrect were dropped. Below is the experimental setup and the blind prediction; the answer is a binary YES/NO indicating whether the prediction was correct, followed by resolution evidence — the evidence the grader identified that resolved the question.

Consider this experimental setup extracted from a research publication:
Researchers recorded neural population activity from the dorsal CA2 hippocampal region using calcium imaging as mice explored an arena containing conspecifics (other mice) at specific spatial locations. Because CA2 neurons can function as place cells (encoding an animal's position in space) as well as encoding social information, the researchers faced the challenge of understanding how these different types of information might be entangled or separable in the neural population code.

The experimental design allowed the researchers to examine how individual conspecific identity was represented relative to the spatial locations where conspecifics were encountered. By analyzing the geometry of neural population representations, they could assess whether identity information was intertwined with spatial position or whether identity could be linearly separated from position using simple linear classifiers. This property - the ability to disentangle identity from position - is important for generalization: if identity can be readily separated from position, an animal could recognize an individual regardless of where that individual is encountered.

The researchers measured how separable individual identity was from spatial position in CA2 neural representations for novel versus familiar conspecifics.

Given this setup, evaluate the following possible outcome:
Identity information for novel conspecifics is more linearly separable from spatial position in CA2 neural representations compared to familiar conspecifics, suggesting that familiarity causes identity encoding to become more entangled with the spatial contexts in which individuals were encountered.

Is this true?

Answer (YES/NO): YES